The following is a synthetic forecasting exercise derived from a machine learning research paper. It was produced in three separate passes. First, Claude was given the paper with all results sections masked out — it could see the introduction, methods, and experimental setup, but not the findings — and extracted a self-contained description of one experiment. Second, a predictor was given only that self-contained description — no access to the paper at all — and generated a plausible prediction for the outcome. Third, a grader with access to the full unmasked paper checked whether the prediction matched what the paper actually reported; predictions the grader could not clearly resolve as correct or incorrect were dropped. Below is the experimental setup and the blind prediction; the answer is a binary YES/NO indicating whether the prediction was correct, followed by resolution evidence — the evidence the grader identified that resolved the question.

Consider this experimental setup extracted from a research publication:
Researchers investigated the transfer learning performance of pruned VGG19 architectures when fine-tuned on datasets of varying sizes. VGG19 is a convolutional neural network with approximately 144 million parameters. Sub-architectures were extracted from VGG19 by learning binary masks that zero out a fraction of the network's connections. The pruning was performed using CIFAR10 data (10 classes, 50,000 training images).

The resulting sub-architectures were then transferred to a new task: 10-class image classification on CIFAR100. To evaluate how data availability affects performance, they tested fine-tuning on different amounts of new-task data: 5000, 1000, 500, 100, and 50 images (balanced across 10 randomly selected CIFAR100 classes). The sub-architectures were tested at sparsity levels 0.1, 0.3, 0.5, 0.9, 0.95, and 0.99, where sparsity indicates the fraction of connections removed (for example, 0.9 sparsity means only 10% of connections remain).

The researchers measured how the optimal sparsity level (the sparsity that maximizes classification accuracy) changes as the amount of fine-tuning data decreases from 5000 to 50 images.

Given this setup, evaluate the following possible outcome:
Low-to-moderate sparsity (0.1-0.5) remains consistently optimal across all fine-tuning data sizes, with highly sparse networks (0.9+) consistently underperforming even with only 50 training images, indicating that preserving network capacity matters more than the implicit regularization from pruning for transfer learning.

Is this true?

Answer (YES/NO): NO